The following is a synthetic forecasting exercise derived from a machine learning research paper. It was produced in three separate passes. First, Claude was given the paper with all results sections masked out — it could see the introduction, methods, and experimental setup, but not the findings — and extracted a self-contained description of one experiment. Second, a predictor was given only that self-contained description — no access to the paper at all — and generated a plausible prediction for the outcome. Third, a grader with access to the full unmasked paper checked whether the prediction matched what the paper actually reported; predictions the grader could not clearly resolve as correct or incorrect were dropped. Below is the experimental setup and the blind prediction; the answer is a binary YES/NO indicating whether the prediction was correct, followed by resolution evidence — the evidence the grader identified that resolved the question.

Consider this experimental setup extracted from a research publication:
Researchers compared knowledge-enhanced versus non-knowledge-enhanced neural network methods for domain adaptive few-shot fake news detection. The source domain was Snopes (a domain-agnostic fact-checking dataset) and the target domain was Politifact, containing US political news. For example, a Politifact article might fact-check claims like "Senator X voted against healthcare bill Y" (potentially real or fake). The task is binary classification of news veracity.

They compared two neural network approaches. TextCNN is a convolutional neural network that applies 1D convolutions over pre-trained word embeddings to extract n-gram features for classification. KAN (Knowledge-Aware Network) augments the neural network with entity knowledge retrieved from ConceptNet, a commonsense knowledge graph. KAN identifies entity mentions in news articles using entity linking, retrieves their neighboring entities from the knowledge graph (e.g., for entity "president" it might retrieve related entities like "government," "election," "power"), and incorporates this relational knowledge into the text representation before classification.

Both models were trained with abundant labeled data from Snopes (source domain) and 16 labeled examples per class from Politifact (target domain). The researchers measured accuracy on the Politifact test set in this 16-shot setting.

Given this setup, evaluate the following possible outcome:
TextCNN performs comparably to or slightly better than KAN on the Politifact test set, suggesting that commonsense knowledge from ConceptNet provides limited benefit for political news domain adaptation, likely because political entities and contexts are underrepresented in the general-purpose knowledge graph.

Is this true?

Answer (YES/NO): YES